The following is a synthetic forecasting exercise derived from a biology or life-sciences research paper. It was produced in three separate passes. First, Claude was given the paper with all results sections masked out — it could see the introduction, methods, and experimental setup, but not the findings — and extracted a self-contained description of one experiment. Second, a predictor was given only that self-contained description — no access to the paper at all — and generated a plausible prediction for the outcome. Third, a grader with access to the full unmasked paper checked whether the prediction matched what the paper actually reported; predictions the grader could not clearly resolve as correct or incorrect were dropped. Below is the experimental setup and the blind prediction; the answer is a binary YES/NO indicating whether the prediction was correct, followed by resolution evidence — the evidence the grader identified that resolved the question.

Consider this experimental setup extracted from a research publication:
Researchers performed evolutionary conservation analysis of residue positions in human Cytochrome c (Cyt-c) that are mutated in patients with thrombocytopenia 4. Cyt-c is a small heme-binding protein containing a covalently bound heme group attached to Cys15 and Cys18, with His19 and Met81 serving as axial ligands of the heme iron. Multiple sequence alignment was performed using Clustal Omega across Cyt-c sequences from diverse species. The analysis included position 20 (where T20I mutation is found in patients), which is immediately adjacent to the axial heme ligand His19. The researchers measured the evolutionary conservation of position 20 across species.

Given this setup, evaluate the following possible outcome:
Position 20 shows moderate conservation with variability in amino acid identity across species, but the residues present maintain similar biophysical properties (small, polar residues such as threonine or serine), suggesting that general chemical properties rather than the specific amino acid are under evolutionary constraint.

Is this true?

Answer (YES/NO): NO